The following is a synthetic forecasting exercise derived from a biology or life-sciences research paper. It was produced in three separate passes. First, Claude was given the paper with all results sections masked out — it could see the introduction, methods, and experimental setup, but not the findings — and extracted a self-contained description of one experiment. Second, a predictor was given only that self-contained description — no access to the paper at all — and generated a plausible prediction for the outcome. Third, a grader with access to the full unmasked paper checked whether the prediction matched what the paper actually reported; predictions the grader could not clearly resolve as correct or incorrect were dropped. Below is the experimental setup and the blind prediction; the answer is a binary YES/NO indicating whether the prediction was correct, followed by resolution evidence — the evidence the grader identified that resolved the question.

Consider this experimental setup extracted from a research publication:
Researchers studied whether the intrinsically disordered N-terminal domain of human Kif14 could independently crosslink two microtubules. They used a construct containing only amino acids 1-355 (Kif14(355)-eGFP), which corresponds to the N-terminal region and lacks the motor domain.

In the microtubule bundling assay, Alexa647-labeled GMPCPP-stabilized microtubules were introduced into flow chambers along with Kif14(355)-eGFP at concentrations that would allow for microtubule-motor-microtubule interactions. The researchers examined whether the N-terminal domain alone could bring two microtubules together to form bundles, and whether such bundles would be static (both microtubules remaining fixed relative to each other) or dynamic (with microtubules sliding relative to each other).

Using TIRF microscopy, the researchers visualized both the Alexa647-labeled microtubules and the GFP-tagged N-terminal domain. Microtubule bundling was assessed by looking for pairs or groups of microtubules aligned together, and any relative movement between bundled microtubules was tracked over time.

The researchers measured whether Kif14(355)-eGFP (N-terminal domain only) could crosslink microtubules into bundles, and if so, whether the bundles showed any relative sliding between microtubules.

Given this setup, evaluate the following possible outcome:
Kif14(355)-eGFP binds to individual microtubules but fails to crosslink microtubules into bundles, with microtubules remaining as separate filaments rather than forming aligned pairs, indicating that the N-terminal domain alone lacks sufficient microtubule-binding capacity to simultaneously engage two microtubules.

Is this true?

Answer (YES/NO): NO